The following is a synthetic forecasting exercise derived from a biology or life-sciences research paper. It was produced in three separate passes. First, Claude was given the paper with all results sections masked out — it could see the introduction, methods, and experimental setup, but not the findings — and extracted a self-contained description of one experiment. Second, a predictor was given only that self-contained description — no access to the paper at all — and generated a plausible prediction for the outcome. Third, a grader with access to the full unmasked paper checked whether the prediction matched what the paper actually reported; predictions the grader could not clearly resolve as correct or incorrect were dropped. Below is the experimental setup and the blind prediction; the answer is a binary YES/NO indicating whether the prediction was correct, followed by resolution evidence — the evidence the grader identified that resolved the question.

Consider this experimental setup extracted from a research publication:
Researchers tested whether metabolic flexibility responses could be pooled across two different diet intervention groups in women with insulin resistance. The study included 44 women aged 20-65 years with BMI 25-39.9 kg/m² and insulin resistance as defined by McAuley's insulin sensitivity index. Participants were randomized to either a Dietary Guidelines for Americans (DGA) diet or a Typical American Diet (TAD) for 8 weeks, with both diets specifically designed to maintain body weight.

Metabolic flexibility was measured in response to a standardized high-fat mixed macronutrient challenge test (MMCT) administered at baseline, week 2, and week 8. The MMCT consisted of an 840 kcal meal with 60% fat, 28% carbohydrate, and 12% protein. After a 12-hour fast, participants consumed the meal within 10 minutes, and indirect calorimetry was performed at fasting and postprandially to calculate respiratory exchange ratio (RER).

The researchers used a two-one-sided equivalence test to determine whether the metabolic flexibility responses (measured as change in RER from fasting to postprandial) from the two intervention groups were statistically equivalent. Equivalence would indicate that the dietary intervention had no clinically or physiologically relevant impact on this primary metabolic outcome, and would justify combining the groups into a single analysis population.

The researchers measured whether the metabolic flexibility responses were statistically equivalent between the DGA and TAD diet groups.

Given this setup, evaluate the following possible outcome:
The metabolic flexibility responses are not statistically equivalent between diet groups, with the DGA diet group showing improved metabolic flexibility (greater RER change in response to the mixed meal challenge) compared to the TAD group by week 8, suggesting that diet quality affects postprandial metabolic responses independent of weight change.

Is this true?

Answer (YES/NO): NO